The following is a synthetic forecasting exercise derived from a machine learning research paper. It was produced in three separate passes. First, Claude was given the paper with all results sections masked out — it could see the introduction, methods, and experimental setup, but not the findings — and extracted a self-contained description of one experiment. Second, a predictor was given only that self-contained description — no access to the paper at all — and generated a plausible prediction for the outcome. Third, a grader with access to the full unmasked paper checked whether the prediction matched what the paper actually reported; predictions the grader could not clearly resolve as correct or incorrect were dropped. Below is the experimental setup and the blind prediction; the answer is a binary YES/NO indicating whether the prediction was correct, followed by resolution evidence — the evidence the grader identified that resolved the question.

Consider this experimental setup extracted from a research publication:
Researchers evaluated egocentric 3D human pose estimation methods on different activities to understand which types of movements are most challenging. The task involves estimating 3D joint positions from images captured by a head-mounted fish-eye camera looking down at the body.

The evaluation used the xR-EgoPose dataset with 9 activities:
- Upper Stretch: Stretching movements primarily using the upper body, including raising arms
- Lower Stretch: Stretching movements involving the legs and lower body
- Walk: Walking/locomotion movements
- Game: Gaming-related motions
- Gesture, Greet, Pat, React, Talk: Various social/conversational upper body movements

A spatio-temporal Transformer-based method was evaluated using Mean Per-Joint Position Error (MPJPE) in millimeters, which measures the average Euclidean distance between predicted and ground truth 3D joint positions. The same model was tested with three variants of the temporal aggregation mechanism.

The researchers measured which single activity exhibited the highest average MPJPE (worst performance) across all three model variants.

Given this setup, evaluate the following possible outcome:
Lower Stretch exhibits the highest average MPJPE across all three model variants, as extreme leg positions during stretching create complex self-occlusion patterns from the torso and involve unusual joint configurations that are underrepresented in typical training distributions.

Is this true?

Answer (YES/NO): NO